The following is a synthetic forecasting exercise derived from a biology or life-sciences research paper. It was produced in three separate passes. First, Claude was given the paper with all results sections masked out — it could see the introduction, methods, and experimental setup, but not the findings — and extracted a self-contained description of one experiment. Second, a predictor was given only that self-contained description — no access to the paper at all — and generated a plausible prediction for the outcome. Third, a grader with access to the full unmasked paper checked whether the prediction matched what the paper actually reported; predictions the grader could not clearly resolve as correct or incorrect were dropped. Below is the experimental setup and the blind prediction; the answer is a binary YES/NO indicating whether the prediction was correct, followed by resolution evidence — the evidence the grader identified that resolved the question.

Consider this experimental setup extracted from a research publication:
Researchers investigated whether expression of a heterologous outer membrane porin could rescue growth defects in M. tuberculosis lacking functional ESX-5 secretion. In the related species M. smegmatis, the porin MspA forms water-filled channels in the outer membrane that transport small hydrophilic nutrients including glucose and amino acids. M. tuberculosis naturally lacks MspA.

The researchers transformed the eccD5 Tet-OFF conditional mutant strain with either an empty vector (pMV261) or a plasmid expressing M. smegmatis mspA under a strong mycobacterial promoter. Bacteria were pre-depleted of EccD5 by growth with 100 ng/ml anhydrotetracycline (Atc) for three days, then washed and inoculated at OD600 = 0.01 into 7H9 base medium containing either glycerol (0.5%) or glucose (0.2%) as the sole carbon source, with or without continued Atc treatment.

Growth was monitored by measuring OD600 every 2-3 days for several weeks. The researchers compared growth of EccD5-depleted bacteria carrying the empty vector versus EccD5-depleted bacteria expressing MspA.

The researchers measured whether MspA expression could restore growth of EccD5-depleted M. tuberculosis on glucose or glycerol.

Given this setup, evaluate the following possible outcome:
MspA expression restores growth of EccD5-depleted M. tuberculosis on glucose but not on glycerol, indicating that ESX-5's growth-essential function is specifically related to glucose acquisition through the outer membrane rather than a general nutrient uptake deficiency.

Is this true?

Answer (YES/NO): NO